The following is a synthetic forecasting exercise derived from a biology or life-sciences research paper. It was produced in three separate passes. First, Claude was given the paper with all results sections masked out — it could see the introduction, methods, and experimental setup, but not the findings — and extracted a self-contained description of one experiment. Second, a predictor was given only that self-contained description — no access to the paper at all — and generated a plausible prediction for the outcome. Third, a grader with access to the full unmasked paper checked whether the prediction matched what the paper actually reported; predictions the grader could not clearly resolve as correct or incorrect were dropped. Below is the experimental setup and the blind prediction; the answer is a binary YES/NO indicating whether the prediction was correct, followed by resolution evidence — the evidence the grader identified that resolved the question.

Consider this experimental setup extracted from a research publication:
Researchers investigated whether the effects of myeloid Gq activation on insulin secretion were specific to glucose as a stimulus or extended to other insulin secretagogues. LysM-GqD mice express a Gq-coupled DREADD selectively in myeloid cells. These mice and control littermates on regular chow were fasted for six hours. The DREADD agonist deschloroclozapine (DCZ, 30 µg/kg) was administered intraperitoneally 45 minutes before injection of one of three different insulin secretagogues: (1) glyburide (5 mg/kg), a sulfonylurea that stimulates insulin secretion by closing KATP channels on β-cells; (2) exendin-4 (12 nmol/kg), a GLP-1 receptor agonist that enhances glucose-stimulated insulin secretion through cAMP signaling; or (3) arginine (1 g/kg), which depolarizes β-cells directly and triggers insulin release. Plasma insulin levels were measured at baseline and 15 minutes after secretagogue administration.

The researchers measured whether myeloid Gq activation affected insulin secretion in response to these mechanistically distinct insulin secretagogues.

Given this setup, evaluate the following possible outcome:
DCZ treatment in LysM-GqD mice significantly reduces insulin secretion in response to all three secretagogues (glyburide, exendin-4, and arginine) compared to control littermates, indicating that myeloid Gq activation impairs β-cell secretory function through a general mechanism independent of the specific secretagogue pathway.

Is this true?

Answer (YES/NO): NO